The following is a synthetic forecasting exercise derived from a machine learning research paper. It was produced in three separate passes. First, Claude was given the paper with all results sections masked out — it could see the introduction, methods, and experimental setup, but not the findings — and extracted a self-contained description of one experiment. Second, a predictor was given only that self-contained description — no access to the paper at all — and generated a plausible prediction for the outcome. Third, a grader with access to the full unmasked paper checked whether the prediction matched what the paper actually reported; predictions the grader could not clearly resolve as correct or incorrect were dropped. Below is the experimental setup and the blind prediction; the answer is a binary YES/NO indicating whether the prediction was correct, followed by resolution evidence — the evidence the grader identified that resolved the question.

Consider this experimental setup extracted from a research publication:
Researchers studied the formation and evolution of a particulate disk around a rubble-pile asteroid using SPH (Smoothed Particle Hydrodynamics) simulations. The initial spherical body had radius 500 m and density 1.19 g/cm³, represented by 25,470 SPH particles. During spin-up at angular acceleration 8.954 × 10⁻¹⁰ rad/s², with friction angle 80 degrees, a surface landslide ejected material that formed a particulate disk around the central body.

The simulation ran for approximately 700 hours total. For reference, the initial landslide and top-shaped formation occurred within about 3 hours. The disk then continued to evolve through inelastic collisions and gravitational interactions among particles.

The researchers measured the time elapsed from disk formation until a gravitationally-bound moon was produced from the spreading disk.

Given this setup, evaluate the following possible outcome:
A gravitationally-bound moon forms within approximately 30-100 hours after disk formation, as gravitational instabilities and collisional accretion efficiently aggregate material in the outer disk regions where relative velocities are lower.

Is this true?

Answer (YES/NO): NO